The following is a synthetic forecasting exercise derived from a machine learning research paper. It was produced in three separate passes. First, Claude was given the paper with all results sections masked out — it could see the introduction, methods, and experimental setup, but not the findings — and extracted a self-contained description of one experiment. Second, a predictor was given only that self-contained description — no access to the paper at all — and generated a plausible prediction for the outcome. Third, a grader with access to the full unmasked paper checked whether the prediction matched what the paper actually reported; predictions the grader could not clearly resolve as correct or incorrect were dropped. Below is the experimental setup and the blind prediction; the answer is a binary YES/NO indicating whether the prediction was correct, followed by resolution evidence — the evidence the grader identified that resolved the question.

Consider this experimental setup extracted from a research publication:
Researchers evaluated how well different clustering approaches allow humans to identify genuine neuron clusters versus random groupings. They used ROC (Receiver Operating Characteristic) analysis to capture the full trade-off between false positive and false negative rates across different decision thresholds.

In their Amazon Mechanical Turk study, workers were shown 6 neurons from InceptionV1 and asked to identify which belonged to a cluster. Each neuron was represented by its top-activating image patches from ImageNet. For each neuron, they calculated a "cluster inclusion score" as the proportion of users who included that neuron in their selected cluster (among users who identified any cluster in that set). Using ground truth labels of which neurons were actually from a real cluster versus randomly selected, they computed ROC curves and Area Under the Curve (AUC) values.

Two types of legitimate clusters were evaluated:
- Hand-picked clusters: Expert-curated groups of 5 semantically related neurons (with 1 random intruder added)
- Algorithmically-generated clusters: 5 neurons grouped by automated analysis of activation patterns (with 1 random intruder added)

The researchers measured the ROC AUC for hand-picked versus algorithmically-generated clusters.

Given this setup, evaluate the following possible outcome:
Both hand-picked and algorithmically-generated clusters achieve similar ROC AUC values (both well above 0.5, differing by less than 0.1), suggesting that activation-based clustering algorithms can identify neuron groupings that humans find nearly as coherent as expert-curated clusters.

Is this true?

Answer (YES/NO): YES